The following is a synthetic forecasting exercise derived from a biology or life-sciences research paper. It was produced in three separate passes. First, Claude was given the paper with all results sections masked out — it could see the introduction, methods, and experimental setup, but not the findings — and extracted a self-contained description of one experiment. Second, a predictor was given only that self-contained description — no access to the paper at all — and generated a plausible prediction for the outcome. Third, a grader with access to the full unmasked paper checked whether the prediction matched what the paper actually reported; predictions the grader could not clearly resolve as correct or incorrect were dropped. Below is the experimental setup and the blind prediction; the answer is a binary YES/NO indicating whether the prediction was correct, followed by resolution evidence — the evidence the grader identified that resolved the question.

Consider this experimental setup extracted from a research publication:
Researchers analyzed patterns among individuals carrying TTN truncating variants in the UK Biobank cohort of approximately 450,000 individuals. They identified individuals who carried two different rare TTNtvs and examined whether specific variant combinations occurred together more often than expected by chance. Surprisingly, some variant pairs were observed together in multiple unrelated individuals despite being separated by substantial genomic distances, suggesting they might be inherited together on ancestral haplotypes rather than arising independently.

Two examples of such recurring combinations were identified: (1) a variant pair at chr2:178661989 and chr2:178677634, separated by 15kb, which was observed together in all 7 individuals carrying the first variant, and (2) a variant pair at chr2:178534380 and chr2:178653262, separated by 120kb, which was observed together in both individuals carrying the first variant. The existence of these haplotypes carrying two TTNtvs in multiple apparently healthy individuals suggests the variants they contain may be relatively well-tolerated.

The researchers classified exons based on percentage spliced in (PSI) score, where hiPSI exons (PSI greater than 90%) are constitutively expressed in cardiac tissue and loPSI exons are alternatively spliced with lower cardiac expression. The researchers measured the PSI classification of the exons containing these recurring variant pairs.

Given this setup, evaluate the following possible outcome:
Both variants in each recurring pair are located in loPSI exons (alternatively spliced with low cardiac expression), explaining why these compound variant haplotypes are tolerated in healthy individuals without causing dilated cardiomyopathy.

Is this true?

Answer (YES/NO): YES